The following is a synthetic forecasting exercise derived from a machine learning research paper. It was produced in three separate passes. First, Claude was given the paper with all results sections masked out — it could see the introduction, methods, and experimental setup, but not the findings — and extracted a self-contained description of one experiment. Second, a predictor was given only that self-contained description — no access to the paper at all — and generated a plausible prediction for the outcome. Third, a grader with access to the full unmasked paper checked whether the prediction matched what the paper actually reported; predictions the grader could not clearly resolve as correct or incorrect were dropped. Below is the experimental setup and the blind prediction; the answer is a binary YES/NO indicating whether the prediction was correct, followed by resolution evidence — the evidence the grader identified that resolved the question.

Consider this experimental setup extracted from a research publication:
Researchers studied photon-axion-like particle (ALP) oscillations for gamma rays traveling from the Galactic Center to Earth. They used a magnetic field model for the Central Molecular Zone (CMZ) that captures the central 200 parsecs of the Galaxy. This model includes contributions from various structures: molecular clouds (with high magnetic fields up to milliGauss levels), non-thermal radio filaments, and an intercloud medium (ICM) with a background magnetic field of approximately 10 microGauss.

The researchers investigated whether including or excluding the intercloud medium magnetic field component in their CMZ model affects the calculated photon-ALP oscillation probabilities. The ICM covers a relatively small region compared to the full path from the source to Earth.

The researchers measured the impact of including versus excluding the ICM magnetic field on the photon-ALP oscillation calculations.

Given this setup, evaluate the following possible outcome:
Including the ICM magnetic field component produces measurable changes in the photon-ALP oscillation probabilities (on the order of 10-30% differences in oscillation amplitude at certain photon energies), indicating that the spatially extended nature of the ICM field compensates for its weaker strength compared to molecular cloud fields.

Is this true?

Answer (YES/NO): NO